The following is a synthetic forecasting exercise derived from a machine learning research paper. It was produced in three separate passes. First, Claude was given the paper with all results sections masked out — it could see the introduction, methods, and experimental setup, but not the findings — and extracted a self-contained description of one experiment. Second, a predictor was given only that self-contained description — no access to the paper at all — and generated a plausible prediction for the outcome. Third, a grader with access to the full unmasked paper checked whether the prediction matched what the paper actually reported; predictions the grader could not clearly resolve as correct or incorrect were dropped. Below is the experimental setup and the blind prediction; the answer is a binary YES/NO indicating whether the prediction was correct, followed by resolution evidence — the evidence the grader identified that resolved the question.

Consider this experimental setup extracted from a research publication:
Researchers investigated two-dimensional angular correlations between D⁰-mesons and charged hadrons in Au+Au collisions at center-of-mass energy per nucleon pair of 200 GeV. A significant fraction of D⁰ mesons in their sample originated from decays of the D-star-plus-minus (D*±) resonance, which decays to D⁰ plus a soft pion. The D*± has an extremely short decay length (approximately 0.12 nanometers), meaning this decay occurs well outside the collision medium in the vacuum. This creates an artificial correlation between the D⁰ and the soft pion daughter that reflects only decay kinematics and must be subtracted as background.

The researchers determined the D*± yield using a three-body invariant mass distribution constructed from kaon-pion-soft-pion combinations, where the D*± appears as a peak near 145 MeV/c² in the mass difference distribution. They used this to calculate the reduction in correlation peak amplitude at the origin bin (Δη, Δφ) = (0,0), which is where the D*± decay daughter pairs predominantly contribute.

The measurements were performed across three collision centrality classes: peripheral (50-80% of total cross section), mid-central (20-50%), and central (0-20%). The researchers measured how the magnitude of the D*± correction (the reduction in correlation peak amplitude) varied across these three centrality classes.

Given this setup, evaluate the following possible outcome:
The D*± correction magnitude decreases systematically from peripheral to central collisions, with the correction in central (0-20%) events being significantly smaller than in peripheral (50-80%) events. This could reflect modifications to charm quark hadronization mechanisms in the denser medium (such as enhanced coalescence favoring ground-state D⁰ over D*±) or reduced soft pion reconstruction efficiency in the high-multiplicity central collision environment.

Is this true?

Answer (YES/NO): NO